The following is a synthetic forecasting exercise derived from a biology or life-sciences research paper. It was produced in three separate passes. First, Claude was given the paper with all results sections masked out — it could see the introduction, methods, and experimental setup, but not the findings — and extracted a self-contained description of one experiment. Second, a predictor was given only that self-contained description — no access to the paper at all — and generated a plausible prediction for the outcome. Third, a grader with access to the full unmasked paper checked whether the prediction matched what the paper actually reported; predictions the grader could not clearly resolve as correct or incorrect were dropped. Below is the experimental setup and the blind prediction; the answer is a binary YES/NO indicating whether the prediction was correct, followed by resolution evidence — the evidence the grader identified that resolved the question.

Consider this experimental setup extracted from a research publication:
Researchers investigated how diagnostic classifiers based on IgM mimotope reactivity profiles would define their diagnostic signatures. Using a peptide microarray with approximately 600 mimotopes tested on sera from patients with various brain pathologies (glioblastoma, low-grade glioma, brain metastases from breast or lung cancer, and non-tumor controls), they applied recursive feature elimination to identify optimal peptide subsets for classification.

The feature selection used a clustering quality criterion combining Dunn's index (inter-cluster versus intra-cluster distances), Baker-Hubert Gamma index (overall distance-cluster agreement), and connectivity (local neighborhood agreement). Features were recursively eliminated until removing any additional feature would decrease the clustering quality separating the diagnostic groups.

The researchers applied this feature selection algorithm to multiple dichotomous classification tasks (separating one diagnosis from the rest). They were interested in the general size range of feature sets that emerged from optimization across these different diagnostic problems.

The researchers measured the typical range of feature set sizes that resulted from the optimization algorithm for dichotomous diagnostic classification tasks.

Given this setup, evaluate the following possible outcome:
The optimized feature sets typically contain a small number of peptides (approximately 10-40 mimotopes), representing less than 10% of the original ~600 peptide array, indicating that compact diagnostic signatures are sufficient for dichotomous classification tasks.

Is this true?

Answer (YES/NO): NO